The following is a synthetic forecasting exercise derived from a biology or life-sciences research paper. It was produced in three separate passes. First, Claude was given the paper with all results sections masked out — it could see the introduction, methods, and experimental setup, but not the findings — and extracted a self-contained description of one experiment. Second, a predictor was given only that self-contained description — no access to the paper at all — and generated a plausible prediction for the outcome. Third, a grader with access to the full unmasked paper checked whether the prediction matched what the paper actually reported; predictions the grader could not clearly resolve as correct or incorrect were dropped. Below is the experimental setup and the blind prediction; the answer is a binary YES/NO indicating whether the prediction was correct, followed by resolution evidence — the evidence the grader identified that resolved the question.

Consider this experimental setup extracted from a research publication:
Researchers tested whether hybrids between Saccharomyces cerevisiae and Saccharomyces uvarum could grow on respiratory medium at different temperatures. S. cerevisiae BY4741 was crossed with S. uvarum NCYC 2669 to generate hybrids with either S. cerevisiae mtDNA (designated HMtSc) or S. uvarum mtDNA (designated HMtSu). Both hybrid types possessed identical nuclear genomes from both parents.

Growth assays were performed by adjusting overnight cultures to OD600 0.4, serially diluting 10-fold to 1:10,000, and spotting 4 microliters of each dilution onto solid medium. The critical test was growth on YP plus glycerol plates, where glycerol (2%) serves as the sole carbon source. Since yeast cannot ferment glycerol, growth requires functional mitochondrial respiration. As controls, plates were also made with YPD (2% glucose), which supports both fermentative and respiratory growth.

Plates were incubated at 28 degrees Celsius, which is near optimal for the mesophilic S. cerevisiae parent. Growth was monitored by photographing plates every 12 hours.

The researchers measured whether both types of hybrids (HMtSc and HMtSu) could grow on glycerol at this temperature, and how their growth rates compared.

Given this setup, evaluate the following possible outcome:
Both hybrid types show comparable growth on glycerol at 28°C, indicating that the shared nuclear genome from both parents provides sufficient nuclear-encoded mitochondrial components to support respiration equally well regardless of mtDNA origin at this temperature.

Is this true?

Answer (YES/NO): NO